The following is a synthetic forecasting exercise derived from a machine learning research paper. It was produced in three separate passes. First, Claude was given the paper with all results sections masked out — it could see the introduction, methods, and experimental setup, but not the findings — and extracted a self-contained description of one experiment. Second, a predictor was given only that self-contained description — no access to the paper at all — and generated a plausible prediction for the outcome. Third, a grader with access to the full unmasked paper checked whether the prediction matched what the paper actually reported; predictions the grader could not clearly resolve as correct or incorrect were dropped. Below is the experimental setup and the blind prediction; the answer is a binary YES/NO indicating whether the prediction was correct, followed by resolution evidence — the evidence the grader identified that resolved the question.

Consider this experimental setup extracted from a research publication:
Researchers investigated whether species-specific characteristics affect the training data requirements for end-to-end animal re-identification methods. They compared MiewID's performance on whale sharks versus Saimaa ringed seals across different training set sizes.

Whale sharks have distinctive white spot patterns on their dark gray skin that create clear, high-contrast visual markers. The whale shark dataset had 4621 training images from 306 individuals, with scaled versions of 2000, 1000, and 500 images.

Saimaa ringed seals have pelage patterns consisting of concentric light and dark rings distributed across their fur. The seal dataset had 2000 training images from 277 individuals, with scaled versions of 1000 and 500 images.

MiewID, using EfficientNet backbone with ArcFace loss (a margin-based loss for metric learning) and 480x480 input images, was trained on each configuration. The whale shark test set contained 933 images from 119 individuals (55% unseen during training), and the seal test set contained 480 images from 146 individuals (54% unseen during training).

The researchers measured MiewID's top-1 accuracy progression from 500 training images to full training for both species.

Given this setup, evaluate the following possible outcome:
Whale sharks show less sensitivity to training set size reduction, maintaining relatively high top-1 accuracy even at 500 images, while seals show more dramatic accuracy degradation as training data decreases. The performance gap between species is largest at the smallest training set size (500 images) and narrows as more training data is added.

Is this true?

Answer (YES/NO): NO